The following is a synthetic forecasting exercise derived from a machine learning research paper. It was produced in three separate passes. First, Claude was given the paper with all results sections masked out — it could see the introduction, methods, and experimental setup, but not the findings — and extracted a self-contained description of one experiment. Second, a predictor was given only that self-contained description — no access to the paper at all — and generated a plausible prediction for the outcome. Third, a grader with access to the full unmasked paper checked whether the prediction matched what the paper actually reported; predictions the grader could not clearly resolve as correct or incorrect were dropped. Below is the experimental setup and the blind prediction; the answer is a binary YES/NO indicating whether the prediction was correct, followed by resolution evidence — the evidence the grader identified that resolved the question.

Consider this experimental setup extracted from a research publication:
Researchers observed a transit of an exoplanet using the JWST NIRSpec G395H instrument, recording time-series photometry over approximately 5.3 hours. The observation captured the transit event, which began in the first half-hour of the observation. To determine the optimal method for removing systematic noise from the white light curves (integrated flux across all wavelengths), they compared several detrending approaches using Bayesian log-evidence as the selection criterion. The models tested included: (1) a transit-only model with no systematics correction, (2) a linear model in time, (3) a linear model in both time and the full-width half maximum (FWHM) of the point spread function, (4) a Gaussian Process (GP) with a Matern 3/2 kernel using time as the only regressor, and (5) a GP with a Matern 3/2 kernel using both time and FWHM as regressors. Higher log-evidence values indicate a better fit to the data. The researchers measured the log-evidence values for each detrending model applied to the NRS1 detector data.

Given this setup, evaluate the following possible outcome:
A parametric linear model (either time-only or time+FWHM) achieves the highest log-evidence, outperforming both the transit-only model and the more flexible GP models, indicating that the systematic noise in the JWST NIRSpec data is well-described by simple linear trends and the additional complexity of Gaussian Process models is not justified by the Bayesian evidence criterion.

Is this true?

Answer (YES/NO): NO